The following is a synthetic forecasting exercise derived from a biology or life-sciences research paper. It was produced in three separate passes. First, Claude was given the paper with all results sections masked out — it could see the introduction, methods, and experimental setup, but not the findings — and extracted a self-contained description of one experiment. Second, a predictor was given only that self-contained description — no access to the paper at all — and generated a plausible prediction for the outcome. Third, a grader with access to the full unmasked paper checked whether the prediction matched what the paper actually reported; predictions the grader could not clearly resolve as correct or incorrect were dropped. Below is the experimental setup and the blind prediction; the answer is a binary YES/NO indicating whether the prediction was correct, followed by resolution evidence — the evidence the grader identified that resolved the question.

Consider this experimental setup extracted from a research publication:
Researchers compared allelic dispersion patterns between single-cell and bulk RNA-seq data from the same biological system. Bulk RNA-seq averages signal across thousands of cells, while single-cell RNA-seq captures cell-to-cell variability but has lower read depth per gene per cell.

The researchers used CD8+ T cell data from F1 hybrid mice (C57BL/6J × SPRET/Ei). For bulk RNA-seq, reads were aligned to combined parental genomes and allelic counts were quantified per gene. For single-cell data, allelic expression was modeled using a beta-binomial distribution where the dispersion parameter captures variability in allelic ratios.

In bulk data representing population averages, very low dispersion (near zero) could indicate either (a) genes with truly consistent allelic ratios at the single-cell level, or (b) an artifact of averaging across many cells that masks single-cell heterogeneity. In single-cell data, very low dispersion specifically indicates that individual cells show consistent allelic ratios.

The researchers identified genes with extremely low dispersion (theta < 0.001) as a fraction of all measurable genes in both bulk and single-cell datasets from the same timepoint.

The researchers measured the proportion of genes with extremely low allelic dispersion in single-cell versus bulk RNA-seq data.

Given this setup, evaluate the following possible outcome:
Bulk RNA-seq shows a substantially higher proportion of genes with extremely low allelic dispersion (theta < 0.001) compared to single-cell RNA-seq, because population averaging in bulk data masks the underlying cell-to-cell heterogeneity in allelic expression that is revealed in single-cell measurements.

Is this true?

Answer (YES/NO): NO